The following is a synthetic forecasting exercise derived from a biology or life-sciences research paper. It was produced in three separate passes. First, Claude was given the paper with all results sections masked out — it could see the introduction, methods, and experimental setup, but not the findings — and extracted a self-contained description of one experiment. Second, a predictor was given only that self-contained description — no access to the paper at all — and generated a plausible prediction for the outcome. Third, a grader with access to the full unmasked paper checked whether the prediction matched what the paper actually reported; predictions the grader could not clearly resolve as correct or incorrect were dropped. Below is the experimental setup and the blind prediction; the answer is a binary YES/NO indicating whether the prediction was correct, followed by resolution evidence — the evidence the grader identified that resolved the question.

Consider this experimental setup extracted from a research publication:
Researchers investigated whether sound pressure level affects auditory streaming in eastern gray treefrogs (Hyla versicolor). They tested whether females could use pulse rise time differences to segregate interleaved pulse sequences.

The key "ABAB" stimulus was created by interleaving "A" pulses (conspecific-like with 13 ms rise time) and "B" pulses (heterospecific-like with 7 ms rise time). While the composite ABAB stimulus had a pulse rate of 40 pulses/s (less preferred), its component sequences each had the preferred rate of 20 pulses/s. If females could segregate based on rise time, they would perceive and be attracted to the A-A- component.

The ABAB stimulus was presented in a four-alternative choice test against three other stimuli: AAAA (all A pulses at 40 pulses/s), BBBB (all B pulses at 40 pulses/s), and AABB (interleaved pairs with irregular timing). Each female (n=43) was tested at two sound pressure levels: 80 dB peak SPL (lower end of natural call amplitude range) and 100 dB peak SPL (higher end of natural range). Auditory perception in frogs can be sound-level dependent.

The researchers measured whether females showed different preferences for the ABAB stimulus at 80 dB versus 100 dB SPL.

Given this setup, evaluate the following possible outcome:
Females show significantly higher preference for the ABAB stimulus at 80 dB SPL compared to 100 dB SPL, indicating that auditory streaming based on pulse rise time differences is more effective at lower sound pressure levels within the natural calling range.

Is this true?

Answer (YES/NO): NO